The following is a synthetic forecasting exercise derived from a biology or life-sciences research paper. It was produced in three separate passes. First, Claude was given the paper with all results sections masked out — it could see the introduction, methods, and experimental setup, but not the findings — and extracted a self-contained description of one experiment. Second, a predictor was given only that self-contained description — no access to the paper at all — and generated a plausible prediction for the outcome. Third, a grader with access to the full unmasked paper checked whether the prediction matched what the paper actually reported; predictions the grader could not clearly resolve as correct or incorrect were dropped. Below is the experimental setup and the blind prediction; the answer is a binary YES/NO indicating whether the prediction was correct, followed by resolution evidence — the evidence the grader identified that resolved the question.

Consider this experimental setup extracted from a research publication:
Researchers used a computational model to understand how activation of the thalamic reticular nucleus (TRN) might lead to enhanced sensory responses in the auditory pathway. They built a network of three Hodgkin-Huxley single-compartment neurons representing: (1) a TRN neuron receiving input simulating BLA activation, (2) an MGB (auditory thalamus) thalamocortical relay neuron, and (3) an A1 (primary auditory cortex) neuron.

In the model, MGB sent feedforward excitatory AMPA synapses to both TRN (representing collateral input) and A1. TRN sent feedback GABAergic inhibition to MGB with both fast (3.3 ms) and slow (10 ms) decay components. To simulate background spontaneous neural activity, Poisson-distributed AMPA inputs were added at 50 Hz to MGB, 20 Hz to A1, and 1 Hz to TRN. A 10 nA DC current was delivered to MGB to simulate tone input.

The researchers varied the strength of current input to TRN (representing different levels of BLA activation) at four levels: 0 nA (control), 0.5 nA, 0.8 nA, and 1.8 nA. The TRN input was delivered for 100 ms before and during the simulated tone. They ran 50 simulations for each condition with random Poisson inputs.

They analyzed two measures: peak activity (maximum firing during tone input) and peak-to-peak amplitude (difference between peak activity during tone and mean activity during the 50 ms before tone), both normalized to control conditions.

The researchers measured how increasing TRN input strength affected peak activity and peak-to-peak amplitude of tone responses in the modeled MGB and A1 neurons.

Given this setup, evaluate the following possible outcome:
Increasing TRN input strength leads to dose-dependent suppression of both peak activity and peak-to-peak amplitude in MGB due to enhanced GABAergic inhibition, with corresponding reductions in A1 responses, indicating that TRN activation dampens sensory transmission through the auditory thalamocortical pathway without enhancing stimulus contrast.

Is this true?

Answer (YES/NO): NO